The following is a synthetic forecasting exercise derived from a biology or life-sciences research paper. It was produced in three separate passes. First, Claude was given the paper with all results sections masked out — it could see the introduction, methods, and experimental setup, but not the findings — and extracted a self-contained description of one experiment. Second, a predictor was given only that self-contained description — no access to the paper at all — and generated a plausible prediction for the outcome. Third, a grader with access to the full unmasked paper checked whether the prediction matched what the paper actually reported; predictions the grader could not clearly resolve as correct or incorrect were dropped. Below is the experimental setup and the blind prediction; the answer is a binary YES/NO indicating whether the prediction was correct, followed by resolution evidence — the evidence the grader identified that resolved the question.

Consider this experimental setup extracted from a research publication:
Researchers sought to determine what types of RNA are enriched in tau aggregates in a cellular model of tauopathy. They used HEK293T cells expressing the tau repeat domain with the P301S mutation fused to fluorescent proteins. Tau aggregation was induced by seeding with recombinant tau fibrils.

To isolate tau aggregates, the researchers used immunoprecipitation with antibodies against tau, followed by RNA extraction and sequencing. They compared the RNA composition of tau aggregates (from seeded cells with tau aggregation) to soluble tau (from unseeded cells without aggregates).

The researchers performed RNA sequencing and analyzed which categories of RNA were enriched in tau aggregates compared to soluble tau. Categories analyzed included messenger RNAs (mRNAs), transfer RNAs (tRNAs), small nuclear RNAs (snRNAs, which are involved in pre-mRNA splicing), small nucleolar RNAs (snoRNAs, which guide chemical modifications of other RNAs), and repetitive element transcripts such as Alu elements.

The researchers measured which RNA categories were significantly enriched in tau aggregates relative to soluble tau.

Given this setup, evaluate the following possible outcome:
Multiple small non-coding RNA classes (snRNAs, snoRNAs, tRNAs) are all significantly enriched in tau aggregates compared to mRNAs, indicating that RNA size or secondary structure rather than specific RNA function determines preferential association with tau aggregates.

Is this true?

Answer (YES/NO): NO